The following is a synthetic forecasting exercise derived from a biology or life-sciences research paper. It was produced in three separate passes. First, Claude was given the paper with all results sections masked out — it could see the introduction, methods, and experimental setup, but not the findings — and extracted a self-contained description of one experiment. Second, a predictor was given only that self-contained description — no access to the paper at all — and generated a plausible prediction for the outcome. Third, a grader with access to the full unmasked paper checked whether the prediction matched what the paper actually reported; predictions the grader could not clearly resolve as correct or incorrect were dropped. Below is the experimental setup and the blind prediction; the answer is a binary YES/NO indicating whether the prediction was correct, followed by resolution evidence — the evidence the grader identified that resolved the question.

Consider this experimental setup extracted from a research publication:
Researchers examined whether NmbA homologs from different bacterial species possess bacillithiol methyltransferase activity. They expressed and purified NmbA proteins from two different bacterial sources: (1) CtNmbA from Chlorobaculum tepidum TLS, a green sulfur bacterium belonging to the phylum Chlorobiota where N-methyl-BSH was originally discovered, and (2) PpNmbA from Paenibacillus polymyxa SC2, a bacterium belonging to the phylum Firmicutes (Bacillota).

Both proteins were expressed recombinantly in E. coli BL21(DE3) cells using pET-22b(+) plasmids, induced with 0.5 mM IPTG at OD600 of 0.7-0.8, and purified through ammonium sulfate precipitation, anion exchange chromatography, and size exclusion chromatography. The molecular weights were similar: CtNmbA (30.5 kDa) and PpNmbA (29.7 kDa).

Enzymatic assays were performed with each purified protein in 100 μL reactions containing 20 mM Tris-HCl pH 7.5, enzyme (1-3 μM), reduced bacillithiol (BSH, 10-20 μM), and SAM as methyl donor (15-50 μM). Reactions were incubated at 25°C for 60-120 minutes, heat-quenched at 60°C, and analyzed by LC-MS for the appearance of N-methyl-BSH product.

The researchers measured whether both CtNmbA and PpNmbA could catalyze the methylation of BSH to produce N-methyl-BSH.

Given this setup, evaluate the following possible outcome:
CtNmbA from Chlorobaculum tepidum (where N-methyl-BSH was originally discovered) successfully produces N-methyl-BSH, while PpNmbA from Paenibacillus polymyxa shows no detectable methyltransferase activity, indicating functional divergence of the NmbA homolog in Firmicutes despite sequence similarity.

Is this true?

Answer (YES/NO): NO